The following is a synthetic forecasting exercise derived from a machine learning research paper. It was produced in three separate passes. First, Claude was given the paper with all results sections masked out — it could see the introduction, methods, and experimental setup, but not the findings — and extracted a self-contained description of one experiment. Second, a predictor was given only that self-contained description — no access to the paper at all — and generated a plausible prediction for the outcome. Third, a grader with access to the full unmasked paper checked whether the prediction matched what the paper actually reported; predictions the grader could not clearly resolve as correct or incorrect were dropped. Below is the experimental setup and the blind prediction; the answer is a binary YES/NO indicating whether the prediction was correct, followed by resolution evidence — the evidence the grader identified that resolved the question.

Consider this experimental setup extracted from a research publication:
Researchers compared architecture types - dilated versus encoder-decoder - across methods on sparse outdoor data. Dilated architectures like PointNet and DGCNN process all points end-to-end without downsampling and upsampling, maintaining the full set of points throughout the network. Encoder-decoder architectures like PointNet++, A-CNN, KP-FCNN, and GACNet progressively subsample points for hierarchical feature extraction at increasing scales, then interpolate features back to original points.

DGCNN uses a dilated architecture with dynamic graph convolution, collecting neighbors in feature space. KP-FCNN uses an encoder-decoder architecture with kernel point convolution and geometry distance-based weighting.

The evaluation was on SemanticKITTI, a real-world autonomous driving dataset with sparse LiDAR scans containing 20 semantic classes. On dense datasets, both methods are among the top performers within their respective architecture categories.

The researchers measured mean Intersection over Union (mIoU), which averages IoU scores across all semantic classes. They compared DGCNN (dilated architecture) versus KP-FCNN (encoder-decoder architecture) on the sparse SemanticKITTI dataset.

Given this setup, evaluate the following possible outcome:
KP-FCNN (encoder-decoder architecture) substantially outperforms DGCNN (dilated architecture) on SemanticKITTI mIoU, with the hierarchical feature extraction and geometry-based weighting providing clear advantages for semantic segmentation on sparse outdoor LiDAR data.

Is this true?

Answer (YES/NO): NO